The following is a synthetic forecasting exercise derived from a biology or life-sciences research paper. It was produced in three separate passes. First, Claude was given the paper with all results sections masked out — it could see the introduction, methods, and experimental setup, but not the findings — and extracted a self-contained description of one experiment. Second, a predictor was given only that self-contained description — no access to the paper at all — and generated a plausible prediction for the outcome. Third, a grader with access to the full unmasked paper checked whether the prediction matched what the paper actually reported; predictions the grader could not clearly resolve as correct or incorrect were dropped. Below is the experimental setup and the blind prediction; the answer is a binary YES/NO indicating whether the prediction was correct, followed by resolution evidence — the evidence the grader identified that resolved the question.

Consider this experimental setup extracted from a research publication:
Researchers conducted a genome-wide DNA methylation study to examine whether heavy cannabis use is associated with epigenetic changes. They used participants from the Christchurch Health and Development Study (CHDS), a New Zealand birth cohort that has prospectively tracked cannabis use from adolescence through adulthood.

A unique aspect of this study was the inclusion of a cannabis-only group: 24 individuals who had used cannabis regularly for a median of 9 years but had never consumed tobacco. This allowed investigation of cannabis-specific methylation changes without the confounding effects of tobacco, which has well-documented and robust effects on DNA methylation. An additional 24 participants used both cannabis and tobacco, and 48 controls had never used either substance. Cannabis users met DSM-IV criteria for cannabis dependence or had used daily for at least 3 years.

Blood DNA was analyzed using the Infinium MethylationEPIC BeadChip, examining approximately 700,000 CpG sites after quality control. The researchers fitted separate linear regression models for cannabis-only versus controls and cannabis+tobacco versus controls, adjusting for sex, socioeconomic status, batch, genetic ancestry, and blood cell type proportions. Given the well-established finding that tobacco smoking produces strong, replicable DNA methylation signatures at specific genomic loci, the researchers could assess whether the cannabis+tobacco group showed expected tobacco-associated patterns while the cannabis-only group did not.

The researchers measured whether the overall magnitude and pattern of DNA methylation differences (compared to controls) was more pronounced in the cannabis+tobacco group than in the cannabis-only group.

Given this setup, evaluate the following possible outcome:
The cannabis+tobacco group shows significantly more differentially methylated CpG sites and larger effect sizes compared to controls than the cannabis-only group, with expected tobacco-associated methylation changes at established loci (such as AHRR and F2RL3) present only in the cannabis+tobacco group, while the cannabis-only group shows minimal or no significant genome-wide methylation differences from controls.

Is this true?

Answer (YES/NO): YES